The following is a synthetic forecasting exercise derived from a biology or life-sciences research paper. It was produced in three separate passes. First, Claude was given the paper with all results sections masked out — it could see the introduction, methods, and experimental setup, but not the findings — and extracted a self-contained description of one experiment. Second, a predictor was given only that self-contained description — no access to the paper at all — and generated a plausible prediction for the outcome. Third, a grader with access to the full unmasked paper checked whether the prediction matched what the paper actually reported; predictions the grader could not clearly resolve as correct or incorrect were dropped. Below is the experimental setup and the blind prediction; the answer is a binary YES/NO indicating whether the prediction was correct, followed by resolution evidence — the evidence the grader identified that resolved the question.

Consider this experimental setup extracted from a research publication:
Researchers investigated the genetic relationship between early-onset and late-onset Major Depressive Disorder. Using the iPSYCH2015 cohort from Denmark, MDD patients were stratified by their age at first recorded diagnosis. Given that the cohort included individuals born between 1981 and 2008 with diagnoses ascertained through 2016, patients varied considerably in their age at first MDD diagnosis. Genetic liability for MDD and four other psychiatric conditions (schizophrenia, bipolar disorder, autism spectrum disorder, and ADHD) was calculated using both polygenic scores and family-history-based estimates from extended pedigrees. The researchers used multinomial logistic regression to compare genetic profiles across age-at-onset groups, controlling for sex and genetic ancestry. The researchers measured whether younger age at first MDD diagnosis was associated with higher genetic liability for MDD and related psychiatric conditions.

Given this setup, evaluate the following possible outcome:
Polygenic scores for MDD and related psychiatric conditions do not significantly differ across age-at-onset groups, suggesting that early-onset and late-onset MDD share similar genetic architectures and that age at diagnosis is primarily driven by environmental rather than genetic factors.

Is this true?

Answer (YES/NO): YES